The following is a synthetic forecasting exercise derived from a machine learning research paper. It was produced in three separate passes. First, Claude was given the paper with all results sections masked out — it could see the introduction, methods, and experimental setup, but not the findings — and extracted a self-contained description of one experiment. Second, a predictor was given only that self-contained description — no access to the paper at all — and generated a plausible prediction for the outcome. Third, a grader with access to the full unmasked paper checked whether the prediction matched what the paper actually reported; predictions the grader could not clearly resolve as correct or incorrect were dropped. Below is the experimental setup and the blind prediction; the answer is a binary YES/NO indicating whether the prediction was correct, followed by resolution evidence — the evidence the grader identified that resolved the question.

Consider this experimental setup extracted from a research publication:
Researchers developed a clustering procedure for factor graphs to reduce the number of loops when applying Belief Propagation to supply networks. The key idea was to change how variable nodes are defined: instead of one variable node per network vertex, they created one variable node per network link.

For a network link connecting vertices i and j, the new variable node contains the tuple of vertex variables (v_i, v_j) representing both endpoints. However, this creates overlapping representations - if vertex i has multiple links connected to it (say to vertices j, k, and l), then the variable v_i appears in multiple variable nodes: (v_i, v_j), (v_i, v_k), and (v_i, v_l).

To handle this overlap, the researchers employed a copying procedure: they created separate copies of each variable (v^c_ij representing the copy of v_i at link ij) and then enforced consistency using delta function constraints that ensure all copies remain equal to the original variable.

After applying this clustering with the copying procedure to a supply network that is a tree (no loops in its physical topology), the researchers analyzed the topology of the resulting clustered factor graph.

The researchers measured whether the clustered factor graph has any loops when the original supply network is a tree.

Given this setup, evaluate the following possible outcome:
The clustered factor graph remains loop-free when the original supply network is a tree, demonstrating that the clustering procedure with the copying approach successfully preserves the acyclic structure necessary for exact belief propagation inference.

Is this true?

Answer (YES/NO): YES